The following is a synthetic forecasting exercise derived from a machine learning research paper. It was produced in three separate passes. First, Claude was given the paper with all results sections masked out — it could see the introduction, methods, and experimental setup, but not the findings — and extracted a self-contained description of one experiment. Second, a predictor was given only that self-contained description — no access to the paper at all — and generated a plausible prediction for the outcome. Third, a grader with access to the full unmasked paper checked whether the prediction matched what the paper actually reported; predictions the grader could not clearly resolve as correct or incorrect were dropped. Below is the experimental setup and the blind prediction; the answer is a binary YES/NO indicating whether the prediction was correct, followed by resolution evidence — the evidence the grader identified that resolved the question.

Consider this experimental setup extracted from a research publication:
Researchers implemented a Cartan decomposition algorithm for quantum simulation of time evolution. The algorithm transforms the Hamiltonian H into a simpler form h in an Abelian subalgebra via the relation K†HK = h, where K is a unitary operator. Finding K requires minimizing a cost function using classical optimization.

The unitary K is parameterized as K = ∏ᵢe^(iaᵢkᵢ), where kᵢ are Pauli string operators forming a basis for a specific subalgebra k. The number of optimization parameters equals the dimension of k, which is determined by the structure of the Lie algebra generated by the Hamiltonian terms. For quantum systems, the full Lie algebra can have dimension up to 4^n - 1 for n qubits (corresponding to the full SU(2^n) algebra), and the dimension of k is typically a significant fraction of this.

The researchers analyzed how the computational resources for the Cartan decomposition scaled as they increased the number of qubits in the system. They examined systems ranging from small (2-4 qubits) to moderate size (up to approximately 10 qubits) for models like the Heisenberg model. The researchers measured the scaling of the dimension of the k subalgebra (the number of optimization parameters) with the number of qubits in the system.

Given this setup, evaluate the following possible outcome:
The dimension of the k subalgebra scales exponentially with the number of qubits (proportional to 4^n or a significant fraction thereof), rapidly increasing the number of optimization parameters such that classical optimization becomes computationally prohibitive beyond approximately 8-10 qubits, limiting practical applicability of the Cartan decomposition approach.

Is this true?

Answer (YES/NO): YES